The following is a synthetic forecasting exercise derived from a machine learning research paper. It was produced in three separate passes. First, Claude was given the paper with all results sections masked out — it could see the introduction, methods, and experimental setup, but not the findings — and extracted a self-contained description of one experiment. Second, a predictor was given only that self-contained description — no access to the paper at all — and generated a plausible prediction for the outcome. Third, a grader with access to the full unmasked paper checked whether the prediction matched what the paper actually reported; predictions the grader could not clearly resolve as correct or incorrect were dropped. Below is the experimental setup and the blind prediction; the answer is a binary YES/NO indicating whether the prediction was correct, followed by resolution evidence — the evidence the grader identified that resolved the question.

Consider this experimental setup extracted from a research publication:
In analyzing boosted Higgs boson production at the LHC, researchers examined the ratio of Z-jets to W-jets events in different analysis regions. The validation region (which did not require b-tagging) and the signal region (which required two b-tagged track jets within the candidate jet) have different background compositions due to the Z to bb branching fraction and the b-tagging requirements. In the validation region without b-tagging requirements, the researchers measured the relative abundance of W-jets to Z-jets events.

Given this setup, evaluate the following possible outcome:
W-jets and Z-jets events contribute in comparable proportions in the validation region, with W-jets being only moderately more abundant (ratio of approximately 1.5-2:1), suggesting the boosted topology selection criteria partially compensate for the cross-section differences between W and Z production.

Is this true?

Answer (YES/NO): NO